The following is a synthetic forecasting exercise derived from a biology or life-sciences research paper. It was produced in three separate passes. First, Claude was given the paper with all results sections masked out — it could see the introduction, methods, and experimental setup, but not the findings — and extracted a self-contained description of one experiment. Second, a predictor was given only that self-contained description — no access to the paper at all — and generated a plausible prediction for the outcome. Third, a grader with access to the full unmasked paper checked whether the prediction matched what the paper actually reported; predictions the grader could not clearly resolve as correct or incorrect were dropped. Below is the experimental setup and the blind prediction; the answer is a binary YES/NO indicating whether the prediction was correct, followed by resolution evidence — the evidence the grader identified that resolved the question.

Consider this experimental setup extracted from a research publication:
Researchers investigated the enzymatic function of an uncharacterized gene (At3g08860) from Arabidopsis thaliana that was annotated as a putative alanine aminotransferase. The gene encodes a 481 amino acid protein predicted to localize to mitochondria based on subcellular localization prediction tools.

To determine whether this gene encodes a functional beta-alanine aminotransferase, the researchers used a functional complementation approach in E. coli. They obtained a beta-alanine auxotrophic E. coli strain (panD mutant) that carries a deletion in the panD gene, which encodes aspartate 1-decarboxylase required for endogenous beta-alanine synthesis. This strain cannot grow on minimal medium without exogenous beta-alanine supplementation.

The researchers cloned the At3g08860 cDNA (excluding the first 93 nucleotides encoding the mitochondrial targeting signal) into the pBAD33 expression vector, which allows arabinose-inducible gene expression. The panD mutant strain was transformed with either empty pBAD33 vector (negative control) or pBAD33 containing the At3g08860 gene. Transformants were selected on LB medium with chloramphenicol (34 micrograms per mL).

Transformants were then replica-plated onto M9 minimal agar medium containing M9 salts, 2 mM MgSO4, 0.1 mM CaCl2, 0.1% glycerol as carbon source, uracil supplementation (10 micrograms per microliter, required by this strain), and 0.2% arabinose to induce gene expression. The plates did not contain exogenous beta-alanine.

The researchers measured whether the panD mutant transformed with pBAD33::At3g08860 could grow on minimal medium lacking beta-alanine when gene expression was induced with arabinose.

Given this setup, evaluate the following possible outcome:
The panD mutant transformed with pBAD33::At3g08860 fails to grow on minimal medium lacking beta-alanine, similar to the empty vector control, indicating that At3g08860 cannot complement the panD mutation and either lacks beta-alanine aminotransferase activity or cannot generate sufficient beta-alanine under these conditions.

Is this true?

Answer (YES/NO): NO